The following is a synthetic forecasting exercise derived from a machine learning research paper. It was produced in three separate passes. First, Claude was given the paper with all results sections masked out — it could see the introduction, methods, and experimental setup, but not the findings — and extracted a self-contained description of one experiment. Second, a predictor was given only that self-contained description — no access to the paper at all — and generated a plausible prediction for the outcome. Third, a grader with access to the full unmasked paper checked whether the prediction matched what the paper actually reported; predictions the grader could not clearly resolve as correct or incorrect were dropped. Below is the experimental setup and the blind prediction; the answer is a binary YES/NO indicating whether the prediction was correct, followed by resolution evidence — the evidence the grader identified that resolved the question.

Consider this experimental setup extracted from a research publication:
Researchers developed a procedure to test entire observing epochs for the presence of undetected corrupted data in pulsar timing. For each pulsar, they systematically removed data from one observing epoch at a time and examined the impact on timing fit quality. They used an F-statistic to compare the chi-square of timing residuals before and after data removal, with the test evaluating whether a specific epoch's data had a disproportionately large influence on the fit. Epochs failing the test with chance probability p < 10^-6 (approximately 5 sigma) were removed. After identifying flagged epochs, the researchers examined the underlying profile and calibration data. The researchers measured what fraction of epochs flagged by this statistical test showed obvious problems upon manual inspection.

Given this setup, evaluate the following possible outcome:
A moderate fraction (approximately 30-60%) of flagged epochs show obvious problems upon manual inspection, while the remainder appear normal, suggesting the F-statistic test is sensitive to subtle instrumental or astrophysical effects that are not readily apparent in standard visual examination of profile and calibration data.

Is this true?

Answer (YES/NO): NO